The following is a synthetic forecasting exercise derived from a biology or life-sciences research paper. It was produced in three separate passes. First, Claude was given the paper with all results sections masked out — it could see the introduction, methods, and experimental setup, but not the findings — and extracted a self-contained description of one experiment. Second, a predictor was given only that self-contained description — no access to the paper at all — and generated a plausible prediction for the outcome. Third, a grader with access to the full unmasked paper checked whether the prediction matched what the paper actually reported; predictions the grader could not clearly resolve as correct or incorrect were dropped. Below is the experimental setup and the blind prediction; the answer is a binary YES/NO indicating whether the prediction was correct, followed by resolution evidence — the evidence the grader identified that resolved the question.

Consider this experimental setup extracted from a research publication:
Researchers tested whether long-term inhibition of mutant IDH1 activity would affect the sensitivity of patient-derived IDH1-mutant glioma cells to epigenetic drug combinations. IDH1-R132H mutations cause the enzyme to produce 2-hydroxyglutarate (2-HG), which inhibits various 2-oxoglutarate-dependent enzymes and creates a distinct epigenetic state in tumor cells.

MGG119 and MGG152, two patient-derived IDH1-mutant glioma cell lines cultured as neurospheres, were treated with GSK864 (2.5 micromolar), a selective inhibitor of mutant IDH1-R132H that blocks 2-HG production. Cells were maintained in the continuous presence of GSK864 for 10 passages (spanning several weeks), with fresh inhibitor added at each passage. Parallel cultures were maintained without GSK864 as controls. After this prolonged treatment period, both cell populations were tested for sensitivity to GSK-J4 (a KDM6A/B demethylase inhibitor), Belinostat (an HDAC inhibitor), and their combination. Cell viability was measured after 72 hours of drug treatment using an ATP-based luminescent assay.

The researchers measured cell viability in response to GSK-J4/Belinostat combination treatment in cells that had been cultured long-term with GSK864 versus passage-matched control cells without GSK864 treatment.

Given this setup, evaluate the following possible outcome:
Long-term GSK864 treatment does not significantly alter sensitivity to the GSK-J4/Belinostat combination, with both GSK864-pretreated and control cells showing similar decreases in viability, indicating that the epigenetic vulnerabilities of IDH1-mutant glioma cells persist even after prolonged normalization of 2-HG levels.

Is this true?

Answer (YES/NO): NO